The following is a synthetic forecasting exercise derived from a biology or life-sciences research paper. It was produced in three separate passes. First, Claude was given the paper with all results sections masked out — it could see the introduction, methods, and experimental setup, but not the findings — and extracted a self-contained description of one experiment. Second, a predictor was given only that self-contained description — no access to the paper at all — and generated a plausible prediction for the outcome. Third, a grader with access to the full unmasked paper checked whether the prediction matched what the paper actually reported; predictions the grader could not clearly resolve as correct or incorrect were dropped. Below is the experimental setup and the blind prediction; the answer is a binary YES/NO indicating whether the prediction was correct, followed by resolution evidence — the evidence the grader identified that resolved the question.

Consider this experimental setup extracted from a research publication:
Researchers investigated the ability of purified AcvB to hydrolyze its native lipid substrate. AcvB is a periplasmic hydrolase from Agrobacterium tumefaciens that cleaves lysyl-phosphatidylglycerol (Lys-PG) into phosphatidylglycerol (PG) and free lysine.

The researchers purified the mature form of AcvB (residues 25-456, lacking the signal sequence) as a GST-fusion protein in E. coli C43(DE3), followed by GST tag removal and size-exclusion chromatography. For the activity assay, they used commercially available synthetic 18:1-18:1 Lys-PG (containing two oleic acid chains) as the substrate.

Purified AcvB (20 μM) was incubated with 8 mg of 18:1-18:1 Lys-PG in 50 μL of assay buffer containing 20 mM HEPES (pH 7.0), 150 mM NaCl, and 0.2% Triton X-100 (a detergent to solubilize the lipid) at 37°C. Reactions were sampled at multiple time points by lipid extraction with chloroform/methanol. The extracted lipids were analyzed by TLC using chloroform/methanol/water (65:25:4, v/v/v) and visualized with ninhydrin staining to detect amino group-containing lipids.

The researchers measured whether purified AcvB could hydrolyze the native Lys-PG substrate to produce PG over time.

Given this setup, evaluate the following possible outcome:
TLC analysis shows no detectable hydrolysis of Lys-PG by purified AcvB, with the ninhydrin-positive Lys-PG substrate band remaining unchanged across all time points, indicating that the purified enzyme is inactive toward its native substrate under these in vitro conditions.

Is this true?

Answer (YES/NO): NO